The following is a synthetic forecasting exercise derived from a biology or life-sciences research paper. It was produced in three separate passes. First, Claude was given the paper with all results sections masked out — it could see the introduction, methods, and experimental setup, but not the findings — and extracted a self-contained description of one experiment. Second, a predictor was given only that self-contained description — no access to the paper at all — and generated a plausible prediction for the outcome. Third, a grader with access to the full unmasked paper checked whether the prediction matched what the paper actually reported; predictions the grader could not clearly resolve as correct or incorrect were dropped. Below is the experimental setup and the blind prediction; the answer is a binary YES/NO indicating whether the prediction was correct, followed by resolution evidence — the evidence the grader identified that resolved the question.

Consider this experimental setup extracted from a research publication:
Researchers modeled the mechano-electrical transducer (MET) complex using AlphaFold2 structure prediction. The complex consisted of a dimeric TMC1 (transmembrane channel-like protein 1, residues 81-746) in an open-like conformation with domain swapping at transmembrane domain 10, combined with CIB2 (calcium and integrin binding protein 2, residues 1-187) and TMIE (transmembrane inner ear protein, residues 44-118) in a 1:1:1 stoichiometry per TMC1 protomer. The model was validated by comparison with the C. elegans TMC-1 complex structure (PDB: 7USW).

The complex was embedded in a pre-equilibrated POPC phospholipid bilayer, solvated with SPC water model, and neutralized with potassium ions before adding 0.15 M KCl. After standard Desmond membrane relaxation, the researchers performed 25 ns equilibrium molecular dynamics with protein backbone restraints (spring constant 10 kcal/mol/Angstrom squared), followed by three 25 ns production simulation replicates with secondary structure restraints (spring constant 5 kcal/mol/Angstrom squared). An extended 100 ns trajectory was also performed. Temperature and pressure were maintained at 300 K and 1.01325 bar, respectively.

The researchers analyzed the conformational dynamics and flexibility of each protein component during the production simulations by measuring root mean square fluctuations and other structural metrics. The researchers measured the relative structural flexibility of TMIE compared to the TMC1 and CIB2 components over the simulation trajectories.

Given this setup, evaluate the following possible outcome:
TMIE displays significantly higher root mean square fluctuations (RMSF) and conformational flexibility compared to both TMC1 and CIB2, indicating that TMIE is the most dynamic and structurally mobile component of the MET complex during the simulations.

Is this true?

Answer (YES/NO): YES